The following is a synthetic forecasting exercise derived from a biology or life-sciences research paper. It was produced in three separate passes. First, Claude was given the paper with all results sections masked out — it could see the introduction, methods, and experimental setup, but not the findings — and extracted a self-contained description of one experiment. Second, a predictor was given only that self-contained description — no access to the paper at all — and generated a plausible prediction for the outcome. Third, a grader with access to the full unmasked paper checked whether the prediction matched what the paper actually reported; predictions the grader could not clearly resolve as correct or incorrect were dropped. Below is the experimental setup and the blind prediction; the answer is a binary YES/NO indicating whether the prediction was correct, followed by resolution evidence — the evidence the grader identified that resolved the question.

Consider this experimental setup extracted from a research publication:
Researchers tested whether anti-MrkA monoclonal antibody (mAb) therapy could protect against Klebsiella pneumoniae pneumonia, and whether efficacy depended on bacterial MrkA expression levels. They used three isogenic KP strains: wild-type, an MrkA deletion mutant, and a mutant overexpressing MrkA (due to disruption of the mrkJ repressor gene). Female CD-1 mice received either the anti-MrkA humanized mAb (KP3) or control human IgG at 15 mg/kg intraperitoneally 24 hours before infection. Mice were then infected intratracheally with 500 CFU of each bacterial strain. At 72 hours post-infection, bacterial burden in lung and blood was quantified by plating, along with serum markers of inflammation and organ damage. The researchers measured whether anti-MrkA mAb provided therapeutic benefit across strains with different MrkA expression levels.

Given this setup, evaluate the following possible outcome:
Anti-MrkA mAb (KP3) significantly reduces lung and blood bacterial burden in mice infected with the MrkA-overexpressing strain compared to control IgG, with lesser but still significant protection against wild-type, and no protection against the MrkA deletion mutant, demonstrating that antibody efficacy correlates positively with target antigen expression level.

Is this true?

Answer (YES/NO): NO